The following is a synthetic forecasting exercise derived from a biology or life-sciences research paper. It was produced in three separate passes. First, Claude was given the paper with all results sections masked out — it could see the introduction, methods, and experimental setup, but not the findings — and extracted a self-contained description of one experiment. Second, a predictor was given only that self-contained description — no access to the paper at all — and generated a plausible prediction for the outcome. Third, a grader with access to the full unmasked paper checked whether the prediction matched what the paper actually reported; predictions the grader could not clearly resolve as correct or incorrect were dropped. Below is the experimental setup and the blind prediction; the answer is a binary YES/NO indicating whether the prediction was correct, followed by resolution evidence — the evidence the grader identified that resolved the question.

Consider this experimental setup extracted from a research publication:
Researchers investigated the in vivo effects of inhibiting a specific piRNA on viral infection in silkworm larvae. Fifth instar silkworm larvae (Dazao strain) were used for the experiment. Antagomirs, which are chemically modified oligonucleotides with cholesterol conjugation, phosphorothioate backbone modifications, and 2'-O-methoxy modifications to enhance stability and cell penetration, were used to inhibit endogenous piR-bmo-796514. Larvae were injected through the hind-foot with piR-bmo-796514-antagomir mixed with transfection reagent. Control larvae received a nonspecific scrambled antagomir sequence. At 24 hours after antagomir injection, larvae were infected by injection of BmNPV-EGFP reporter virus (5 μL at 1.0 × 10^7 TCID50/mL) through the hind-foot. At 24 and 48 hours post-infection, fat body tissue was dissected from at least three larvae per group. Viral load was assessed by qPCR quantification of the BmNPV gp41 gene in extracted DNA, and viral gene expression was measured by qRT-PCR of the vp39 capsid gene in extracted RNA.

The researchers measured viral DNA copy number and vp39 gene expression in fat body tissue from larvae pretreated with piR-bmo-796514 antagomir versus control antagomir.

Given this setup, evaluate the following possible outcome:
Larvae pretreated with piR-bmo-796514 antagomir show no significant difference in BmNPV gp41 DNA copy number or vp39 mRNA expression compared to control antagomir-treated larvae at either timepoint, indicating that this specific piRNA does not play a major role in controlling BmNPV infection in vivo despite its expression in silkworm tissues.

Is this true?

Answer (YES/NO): NO